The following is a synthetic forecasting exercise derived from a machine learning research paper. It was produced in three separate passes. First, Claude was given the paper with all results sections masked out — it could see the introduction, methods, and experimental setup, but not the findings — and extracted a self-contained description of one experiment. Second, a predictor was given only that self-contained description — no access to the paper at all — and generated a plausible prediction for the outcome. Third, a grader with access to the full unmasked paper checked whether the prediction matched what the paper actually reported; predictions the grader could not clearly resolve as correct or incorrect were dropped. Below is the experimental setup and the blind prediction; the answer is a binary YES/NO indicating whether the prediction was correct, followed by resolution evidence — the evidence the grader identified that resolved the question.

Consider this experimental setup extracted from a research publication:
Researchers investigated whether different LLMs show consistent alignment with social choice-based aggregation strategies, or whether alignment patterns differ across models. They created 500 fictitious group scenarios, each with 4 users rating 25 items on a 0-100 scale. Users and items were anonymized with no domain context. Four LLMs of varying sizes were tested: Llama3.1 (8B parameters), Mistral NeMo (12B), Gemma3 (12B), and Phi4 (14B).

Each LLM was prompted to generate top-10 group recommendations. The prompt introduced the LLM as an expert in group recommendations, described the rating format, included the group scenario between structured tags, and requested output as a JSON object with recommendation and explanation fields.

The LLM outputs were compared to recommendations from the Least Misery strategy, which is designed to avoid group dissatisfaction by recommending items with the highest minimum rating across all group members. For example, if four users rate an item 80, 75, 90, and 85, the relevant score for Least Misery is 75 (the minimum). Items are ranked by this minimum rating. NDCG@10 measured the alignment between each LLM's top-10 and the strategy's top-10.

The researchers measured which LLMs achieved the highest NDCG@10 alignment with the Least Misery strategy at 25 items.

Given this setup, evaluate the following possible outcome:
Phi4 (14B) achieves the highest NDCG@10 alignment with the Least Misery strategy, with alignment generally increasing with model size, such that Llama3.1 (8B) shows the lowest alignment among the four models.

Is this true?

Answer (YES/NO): NO